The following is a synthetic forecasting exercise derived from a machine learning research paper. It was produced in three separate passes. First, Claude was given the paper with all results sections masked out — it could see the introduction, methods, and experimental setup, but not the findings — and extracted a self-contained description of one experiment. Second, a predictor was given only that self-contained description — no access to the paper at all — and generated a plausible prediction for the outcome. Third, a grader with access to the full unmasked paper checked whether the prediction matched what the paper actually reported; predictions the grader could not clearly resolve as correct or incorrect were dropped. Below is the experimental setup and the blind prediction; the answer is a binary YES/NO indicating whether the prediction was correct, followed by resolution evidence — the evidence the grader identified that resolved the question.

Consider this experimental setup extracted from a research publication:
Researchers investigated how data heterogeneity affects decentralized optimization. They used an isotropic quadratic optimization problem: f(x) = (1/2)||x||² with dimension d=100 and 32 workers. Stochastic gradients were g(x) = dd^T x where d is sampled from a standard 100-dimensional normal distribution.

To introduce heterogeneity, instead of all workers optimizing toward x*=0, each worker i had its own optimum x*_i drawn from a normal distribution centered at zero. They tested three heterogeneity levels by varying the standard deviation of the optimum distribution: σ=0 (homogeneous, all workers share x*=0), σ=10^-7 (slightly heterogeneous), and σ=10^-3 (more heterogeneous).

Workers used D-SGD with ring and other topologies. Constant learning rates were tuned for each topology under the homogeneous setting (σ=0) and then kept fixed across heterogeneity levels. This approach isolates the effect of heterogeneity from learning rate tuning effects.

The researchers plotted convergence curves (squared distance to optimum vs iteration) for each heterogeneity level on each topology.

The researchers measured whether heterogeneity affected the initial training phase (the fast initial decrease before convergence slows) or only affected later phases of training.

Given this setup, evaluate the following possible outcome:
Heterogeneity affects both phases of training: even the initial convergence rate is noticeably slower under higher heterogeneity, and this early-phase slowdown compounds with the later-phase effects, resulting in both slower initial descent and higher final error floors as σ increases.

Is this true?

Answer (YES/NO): NO